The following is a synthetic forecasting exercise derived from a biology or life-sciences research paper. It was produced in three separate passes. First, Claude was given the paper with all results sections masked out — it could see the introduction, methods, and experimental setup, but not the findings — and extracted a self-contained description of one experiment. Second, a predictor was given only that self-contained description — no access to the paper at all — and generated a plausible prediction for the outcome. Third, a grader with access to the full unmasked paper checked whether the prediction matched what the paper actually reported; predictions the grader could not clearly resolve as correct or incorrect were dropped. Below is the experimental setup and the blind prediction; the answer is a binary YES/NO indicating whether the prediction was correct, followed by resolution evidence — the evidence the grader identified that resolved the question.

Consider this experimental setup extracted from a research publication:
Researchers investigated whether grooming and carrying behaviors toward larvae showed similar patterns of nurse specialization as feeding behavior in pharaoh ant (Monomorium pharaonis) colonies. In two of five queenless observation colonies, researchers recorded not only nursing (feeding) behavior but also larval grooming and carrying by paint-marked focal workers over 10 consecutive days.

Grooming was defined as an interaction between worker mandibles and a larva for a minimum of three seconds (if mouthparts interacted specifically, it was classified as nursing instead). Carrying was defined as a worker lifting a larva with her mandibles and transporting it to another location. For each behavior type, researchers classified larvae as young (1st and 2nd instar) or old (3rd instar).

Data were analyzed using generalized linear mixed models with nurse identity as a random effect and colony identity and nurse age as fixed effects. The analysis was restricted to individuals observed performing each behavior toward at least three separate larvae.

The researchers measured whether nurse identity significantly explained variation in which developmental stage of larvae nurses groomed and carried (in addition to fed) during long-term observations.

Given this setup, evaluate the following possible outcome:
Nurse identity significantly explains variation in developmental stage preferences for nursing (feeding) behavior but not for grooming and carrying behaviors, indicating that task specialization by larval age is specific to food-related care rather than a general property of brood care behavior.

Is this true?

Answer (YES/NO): NO